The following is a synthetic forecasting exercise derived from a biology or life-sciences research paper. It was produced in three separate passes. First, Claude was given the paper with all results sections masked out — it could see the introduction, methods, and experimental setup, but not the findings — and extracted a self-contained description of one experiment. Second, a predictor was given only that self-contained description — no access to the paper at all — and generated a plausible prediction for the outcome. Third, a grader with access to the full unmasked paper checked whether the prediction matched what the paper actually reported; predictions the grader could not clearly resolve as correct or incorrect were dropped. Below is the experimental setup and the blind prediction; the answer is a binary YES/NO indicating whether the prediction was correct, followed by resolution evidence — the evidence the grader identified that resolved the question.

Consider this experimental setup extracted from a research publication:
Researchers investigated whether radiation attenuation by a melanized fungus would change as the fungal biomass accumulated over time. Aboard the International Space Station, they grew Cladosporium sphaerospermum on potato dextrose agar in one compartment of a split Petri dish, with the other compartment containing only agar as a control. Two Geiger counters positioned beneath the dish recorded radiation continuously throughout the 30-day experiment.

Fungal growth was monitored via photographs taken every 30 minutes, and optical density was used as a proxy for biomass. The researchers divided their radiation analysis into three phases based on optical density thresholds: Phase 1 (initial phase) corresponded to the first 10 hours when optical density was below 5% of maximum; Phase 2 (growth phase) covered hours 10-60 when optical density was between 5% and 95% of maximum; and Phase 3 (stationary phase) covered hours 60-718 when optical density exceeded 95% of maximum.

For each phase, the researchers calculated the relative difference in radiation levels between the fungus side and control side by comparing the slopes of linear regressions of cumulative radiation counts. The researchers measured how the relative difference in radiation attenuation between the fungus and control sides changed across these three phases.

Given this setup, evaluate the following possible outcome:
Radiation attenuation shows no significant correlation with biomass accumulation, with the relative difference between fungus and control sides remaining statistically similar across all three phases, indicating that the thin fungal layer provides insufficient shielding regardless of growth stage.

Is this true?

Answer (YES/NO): NO